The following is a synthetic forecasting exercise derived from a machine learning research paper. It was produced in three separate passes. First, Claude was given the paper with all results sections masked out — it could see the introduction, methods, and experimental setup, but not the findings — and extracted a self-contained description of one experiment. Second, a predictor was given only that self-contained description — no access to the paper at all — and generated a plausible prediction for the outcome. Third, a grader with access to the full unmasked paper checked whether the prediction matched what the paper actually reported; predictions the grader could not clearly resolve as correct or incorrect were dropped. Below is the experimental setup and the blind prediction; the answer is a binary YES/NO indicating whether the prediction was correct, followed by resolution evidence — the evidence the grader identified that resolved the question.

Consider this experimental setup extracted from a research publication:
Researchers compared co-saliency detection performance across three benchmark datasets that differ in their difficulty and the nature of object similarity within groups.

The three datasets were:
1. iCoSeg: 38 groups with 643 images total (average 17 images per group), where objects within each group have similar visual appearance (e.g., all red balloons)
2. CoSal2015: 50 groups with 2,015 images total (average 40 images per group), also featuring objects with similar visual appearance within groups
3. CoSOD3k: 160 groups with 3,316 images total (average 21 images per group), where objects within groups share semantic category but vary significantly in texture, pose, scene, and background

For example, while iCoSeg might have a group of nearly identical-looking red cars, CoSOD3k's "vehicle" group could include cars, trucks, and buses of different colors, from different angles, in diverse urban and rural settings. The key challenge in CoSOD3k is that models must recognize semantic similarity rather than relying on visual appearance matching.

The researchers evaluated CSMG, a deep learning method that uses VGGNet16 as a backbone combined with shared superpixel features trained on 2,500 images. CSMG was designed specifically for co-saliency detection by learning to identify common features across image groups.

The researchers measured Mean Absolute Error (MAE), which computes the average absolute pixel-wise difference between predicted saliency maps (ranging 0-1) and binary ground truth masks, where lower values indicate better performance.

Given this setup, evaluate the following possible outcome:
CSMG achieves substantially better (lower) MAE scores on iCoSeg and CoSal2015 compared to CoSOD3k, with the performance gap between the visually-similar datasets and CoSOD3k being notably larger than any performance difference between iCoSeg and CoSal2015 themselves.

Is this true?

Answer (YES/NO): NO